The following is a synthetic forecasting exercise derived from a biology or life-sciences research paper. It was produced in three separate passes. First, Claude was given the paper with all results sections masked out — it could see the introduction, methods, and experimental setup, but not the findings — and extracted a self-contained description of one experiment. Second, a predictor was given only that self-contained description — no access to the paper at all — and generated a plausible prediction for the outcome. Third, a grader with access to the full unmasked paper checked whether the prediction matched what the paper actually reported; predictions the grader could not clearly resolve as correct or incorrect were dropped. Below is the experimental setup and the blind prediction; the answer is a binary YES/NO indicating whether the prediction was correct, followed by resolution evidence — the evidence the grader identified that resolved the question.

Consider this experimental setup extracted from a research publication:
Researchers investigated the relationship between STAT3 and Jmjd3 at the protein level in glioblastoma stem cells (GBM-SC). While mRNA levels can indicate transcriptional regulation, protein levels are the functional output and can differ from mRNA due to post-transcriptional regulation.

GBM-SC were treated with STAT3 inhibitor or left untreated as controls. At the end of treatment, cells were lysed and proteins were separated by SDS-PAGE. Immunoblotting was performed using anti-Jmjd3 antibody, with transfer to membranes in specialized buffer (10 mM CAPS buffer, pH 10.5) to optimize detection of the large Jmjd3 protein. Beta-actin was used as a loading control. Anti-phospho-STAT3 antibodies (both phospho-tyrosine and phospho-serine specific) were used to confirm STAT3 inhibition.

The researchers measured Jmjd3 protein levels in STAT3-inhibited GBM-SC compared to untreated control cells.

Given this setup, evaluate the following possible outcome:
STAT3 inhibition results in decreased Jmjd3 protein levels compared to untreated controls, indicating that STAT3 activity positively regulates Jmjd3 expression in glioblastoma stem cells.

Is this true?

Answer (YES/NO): NO